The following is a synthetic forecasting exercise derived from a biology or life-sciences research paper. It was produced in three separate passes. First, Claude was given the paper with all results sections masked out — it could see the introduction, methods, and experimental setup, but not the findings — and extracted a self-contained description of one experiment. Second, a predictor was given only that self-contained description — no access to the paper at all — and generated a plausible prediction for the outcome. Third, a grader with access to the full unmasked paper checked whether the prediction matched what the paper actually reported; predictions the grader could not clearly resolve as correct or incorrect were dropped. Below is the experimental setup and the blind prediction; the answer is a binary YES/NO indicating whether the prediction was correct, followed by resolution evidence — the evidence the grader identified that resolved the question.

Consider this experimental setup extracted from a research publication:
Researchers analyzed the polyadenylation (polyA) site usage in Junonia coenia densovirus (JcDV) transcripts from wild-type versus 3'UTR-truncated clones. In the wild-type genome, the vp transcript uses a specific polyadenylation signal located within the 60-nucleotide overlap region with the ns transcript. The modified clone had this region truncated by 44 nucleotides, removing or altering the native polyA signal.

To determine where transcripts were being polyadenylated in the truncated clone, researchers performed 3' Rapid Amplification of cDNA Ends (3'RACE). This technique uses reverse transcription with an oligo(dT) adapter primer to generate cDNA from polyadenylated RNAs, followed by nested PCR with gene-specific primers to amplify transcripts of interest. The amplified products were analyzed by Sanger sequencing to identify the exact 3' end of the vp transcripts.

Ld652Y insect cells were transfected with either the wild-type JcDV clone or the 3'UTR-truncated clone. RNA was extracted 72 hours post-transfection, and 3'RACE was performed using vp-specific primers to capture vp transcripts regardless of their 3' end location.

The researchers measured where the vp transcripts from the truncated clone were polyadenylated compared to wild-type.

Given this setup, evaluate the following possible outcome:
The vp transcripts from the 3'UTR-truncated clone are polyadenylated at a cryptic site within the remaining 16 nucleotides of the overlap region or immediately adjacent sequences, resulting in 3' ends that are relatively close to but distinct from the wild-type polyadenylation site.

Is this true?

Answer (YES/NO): NO